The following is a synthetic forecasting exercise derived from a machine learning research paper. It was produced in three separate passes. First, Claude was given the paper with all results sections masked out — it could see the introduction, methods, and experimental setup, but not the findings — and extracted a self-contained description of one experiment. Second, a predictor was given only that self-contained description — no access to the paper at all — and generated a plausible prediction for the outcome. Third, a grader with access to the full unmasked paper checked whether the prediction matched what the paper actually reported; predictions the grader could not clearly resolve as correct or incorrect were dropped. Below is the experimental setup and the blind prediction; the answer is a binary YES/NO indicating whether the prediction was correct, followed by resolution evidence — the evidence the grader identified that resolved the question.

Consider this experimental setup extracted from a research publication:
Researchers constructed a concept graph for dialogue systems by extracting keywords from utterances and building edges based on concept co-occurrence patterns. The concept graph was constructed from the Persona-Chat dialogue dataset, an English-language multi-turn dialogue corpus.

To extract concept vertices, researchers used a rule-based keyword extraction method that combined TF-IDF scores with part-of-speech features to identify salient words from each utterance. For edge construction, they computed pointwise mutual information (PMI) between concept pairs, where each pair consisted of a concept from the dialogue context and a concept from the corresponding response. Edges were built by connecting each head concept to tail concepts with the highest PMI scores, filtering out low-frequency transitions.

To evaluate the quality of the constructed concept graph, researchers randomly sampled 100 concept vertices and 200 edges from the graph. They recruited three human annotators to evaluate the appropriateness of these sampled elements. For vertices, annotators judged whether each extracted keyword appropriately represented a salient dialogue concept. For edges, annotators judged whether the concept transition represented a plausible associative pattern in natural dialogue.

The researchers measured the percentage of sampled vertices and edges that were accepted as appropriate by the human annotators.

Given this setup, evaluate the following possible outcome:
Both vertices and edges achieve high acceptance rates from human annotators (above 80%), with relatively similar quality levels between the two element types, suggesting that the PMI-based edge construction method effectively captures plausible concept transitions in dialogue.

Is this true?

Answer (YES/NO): NO